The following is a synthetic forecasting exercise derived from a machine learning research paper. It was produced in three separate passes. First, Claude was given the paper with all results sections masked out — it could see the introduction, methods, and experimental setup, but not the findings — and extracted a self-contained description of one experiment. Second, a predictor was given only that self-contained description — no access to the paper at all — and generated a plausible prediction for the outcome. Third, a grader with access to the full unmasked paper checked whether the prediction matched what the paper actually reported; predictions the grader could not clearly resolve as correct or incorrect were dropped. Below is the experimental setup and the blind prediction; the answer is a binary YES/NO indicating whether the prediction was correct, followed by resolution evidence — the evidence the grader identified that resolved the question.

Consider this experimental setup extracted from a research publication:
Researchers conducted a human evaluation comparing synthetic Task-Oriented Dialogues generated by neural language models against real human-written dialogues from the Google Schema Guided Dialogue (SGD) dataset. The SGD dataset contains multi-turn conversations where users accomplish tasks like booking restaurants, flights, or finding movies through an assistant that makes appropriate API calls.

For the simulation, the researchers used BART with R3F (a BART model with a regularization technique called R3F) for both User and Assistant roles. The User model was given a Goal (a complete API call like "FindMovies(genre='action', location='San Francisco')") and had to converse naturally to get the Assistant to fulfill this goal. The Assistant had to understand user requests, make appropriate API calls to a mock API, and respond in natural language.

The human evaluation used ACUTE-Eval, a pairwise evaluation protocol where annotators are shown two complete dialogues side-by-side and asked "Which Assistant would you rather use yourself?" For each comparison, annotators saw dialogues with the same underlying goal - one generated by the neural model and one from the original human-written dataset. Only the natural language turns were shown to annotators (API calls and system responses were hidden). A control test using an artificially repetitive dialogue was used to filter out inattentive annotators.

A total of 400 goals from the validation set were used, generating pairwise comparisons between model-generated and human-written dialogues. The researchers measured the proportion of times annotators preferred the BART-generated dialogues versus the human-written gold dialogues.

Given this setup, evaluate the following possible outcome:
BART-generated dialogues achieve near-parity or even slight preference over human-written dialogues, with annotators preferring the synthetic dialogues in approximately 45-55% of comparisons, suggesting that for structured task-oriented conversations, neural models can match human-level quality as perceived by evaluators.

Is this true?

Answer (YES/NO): NO